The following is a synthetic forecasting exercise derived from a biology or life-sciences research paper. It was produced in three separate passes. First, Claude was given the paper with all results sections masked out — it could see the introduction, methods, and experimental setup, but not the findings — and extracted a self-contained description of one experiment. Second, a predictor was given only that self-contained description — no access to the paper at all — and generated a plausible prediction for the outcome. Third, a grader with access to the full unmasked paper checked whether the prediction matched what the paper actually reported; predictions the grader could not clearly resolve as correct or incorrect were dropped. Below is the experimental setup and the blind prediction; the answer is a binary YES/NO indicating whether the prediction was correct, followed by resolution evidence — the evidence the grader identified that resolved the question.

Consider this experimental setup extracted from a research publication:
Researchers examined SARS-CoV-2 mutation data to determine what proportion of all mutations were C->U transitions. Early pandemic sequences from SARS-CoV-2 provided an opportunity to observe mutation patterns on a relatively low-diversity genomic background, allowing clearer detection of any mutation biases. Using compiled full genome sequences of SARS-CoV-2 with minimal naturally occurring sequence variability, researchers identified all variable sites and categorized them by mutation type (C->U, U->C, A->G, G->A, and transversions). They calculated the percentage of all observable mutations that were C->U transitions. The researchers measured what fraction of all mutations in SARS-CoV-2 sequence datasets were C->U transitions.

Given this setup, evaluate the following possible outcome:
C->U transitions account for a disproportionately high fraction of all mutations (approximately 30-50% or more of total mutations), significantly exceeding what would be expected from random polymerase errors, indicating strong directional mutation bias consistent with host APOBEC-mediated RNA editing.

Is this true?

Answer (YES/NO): YES